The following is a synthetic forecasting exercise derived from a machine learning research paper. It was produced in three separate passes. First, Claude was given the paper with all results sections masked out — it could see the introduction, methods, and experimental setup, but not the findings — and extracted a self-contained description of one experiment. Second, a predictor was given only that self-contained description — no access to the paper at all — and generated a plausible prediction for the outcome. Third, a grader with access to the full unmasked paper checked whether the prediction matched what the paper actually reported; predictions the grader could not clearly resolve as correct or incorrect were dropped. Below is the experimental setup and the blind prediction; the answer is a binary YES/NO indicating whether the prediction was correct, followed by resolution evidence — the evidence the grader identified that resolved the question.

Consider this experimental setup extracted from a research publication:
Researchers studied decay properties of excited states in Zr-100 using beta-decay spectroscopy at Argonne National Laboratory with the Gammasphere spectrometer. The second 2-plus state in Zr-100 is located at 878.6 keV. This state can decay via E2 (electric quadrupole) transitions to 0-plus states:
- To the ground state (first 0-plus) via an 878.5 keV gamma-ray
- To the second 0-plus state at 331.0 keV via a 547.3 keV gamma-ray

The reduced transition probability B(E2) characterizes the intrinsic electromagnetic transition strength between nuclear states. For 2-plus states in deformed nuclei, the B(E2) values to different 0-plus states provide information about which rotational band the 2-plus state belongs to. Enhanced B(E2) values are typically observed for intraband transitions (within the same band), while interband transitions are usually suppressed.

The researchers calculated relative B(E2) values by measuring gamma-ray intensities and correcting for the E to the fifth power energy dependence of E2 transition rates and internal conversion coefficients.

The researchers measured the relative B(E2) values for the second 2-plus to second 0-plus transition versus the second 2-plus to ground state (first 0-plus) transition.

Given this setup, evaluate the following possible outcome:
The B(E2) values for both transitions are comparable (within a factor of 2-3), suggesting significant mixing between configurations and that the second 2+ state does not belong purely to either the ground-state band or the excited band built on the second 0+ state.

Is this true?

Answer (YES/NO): NO